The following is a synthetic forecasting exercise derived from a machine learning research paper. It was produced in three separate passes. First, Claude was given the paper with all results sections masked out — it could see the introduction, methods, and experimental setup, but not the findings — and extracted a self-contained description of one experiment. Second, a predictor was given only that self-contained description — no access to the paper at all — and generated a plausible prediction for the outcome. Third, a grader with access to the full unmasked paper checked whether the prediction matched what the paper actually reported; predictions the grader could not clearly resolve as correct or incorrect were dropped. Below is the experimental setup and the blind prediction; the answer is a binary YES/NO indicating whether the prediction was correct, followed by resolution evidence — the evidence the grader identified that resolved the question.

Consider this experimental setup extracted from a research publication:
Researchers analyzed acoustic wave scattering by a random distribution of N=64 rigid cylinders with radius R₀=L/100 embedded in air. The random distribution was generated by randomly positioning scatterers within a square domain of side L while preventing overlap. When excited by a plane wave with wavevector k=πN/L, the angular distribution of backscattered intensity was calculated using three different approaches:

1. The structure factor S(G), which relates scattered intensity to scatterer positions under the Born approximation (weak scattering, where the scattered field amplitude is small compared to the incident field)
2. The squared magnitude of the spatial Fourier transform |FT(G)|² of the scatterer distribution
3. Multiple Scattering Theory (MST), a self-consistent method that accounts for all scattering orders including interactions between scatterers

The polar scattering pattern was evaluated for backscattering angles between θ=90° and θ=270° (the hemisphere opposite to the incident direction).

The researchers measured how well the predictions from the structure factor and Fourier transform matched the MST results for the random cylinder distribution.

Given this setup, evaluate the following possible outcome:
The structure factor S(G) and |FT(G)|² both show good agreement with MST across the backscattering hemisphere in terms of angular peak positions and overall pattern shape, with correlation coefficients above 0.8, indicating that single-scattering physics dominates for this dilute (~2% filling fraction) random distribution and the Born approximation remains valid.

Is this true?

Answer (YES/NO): NO